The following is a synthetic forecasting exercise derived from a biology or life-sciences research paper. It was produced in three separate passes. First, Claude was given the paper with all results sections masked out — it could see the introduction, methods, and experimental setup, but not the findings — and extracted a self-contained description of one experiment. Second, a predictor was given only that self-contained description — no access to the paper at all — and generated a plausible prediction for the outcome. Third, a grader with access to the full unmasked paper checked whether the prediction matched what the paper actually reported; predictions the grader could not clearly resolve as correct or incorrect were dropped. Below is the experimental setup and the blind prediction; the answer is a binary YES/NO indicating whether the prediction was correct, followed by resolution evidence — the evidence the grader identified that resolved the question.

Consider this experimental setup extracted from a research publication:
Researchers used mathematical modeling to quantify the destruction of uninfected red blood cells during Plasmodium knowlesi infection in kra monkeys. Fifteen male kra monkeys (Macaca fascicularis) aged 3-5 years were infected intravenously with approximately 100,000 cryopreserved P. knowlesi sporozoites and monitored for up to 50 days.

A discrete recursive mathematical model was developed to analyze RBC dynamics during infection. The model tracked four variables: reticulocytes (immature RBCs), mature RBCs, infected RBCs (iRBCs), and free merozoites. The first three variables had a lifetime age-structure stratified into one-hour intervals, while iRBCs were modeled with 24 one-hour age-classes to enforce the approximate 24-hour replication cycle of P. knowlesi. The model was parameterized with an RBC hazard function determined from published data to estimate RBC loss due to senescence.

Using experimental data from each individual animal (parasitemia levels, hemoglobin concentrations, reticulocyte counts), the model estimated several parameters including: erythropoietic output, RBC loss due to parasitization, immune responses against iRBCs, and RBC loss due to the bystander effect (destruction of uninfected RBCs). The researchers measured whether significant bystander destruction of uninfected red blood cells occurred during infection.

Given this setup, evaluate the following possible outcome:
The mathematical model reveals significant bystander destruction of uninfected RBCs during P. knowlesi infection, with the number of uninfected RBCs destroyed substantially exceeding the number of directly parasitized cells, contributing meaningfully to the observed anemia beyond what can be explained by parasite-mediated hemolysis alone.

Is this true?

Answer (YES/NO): YES